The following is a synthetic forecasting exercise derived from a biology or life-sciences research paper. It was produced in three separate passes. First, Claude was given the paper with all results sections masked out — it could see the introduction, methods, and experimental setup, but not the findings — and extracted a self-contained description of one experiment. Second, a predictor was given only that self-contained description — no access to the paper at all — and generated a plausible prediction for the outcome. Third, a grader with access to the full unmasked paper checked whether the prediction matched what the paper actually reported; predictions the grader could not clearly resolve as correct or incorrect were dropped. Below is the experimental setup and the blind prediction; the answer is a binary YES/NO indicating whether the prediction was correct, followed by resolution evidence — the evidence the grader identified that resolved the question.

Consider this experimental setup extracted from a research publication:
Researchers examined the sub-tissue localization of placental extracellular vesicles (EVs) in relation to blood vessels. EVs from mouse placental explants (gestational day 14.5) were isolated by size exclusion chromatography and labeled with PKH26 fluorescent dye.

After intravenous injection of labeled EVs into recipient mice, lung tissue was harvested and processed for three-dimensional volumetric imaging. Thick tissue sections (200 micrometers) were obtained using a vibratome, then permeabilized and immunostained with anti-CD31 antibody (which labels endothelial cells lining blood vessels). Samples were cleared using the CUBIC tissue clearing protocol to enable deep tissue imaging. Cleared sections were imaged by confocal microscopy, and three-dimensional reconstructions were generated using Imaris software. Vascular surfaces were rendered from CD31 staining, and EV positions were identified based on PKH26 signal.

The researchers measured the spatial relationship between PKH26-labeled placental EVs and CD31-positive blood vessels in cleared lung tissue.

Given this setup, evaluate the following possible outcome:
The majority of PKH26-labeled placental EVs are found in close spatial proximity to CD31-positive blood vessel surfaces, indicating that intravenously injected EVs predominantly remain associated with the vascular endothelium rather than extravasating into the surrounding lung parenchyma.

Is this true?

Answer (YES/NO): NO